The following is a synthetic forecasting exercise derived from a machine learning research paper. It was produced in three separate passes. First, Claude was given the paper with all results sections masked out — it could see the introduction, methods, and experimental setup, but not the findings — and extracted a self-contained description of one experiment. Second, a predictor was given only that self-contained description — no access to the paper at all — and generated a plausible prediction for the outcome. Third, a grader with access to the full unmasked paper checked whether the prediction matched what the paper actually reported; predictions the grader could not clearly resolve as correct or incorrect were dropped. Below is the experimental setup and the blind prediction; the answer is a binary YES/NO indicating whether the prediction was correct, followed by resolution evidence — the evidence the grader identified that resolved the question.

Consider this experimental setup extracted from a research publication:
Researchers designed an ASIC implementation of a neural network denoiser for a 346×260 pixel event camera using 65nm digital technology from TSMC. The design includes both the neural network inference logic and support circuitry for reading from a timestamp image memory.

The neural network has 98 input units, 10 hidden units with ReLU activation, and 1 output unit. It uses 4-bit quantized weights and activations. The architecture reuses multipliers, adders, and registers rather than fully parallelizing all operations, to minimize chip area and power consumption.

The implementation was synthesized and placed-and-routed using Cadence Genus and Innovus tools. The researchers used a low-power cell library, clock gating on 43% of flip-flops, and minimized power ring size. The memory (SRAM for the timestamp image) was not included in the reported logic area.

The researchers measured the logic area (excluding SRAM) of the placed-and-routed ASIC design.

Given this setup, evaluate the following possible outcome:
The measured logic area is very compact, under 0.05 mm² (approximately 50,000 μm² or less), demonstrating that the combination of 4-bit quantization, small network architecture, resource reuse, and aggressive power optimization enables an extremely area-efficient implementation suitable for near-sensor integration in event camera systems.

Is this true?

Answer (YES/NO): YES